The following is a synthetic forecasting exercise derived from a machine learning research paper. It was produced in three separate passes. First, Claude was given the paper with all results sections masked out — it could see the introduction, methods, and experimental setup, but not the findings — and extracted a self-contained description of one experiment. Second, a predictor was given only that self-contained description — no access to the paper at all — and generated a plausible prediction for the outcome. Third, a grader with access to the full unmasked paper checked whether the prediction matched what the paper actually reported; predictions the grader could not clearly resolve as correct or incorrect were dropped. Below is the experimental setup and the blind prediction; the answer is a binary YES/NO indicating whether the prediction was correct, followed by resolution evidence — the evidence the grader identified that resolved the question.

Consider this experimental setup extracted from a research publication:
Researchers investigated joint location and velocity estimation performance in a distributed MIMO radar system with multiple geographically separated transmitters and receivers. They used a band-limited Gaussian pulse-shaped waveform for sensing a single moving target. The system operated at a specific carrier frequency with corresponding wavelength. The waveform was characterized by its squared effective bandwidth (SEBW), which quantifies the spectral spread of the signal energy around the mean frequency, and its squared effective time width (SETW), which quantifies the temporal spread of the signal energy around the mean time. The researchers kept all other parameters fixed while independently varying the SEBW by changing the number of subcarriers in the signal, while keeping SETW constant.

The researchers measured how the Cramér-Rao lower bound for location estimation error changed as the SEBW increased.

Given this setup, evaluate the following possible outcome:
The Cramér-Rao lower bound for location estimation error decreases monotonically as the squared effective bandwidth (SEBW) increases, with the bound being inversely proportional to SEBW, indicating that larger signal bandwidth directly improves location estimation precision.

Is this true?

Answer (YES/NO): NO